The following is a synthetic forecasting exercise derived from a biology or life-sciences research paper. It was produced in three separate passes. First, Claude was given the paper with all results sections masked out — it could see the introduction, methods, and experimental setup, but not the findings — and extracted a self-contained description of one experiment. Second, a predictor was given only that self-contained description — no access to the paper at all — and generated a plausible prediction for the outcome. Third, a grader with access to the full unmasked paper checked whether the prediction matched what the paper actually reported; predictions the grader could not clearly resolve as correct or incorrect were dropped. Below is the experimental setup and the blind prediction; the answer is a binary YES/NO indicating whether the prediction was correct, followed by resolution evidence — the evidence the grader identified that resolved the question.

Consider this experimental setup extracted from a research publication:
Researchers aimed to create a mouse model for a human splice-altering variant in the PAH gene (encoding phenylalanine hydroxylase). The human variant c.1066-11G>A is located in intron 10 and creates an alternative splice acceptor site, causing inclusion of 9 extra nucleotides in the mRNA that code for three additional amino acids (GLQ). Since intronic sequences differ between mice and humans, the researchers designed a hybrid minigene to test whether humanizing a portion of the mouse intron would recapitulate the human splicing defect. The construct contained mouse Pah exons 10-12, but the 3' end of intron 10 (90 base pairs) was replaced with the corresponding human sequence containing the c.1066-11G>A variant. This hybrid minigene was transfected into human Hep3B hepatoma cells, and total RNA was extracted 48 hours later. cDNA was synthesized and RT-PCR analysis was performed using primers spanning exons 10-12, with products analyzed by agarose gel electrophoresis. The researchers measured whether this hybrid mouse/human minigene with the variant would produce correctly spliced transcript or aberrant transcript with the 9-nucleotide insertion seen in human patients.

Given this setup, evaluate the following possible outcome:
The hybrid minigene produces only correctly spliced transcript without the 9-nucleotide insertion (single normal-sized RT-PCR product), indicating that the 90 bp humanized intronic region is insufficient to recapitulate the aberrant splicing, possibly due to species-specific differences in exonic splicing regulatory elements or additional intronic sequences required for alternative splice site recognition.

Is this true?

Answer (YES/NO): NO